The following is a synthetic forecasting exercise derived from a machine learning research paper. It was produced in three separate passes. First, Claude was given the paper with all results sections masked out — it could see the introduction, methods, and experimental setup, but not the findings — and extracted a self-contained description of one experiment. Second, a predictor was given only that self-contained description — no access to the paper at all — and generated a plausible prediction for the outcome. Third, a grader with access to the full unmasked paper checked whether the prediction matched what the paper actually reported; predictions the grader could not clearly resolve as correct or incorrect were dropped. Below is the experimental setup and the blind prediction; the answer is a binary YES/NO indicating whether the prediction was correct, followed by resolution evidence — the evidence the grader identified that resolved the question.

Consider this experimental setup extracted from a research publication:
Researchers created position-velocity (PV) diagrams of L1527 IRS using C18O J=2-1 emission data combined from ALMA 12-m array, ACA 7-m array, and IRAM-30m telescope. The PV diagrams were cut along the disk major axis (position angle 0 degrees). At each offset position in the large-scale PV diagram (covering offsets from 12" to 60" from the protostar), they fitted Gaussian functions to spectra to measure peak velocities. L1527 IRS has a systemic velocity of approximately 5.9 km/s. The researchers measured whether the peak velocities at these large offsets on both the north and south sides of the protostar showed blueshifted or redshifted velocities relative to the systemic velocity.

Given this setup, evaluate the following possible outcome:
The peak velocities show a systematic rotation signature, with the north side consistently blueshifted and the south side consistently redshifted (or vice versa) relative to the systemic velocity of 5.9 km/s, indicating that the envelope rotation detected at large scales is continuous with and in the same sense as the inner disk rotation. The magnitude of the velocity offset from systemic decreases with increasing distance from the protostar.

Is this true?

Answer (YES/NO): NO